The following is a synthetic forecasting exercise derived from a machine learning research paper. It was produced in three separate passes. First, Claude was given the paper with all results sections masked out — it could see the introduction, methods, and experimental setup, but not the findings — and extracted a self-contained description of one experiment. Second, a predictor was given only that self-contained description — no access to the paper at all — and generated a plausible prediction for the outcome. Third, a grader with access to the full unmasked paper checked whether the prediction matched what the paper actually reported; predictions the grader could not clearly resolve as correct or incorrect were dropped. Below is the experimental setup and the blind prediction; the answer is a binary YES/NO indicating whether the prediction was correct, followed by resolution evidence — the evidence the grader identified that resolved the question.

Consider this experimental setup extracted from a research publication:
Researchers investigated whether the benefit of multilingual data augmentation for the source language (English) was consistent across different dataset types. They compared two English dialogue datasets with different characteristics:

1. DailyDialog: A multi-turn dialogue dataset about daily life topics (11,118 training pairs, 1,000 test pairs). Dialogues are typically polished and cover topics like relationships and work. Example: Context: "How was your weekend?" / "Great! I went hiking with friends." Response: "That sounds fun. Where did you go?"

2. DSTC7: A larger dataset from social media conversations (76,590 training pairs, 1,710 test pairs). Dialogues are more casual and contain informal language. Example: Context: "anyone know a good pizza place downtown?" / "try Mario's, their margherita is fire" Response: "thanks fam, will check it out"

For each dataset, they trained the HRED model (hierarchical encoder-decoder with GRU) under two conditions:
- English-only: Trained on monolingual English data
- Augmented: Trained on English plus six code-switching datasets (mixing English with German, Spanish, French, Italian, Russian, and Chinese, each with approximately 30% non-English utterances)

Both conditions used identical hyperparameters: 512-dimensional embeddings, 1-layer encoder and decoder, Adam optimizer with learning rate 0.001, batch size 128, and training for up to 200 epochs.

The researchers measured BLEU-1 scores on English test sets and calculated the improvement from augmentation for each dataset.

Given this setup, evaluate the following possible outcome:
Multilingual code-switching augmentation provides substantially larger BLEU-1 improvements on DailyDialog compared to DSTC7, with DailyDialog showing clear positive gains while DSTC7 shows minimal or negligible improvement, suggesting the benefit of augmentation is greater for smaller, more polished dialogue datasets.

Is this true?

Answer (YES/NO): NO